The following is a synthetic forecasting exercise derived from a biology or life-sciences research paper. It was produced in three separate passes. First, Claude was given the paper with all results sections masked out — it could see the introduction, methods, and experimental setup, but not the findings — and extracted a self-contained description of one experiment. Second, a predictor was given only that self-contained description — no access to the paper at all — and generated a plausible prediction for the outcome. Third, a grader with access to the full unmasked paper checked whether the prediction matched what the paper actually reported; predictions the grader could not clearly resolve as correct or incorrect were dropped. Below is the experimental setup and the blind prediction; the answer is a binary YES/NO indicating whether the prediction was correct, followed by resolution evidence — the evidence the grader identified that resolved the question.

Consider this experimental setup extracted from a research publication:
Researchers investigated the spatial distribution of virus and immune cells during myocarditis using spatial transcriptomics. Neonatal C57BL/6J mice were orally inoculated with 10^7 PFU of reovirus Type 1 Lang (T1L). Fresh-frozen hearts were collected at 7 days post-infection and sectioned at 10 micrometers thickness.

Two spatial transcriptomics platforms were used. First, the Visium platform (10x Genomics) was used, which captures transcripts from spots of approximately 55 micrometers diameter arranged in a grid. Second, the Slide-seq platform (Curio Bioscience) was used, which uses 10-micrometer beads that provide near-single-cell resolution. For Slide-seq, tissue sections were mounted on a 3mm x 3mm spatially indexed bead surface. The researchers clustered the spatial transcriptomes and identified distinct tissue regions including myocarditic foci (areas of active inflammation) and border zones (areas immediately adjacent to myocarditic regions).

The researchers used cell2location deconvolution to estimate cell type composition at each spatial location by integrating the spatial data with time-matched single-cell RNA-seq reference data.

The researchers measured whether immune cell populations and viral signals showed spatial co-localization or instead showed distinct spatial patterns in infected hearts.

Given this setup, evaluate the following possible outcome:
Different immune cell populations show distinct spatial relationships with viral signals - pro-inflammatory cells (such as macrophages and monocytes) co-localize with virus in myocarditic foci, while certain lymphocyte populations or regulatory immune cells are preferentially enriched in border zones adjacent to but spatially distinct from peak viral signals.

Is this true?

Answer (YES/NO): NO